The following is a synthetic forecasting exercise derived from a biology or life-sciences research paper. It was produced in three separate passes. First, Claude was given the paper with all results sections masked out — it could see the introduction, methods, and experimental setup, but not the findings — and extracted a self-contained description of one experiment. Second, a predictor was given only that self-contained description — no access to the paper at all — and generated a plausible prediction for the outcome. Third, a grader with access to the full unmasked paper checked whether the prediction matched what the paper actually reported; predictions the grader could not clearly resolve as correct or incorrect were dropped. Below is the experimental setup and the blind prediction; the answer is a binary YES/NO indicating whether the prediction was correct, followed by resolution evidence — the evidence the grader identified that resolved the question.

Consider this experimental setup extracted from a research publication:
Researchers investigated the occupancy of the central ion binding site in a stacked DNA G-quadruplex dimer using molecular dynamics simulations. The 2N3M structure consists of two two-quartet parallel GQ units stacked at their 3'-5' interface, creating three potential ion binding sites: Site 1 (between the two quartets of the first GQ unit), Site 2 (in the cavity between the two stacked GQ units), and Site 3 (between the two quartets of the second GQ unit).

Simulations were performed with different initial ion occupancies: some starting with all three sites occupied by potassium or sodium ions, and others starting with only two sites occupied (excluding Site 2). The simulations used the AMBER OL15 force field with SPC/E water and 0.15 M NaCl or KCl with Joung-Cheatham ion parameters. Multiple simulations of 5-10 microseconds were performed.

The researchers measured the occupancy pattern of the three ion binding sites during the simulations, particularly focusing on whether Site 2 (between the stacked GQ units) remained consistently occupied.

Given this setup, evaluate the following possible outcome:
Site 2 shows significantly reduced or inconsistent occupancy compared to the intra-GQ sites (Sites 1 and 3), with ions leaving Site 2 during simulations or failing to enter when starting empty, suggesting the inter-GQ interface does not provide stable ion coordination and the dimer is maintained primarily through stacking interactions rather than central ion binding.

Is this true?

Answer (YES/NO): YES